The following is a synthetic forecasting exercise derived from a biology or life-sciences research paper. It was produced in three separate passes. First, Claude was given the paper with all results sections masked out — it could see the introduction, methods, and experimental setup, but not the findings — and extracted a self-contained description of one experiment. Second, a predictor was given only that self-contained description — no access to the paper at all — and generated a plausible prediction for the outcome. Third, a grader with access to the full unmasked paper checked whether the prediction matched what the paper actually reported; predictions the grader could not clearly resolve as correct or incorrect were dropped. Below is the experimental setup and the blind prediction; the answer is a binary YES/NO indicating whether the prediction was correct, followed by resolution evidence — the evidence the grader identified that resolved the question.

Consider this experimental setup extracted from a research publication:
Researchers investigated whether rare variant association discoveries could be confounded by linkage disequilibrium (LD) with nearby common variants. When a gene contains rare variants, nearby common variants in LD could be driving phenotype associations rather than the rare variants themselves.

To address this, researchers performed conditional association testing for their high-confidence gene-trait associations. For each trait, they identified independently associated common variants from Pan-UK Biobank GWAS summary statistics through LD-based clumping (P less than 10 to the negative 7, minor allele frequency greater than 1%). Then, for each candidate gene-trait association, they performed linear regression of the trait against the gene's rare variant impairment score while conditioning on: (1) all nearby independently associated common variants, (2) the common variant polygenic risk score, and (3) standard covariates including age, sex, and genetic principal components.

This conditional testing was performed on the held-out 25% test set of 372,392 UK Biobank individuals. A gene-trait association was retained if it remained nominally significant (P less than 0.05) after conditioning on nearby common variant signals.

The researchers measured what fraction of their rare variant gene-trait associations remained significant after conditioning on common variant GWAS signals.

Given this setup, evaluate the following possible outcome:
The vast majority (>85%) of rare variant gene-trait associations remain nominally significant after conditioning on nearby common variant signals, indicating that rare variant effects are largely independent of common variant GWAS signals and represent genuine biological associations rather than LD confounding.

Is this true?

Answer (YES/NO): NO